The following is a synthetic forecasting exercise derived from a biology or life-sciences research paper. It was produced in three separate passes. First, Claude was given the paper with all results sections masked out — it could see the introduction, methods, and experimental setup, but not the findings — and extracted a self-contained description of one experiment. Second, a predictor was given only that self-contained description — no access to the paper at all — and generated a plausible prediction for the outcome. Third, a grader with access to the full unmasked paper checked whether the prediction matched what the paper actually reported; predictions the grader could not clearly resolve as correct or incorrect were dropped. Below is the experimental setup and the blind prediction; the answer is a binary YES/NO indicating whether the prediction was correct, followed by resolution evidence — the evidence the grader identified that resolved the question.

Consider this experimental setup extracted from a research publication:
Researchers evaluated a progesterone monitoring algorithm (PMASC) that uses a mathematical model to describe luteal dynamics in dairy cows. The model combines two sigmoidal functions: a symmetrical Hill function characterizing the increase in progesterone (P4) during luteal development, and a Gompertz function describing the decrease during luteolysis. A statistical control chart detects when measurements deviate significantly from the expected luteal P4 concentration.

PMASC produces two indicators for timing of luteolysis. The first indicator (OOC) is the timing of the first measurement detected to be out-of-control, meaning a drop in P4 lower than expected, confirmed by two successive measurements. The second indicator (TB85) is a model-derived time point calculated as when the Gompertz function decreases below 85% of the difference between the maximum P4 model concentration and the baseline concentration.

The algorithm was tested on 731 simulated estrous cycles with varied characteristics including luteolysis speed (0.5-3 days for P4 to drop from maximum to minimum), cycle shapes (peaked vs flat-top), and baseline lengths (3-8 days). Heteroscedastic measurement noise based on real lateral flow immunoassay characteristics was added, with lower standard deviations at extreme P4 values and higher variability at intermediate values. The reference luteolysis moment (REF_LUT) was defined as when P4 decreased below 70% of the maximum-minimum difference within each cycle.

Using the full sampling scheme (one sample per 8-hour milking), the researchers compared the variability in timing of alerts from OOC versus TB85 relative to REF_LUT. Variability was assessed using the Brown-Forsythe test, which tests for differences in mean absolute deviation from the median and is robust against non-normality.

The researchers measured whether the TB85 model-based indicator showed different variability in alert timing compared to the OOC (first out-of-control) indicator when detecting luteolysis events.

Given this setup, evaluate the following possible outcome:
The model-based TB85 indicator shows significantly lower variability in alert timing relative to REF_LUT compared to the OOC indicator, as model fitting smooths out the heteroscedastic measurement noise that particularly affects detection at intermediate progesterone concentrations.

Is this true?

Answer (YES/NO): YES